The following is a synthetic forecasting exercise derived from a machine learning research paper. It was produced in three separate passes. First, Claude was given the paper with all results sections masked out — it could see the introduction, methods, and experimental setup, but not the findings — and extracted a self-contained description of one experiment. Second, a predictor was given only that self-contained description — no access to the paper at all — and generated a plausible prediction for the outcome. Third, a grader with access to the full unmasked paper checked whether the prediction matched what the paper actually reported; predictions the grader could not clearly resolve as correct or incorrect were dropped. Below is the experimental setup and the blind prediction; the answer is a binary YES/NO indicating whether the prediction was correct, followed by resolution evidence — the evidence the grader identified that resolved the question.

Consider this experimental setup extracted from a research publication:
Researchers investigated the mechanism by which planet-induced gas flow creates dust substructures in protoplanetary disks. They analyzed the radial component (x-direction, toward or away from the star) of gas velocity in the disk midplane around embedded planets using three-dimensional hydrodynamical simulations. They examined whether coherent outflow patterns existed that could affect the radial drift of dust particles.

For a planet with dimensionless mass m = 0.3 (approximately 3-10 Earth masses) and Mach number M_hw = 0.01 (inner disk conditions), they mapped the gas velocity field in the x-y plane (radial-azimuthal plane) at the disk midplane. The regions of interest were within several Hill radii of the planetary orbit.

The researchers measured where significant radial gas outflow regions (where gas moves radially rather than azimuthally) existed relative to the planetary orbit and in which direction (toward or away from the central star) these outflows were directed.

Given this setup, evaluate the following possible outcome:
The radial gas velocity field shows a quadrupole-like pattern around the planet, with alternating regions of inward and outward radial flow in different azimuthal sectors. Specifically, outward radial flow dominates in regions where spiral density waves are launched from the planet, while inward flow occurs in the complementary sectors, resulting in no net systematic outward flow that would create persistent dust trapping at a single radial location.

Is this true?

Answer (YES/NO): NO